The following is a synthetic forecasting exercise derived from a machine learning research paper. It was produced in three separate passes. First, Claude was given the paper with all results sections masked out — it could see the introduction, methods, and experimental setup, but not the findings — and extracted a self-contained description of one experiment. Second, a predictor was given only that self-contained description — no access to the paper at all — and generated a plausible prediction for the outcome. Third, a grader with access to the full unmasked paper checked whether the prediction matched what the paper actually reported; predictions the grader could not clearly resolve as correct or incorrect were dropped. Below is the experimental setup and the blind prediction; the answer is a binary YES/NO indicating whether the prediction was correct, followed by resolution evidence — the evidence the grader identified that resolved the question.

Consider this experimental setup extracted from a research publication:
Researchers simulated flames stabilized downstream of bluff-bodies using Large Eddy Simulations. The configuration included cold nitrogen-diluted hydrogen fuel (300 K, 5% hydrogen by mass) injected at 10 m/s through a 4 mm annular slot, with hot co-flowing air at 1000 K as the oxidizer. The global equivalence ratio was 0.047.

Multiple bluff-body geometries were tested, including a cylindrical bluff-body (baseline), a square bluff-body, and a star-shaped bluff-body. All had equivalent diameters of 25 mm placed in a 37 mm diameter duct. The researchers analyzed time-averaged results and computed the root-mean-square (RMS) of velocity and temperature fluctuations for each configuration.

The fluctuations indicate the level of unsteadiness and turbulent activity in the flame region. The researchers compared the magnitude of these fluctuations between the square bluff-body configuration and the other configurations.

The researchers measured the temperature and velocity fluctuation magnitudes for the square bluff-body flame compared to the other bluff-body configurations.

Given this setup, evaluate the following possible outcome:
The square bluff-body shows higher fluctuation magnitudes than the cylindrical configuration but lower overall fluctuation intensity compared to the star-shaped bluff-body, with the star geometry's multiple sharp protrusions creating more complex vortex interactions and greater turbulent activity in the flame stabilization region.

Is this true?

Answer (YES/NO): NO